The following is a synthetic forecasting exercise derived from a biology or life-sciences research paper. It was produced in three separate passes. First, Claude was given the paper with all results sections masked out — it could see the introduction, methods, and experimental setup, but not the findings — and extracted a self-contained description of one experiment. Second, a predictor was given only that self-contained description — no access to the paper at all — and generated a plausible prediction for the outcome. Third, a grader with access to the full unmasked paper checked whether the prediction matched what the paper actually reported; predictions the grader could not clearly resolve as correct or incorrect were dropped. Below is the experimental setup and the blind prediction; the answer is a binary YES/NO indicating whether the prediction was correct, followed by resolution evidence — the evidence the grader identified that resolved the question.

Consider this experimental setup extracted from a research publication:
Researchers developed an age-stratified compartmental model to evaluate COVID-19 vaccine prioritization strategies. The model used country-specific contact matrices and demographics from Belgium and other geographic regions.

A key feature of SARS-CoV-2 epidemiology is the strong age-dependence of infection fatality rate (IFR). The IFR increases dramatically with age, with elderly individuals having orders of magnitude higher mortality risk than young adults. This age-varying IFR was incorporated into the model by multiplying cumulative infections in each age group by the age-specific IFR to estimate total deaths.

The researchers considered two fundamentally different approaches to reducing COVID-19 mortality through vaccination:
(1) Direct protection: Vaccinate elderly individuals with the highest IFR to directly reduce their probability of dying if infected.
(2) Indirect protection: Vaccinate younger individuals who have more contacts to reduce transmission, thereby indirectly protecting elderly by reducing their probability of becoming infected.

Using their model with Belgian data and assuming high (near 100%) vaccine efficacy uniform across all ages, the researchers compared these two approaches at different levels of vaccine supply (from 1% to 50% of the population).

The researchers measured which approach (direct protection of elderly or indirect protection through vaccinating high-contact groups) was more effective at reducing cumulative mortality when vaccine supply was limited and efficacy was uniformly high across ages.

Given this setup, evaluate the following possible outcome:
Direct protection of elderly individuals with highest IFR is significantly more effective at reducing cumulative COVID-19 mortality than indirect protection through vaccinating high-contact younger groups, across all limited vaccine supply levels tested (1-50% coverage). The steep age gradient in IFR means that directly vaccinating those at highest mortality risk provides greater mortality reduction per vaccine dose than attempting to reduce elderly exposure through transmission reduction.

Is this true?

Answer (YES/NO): YES